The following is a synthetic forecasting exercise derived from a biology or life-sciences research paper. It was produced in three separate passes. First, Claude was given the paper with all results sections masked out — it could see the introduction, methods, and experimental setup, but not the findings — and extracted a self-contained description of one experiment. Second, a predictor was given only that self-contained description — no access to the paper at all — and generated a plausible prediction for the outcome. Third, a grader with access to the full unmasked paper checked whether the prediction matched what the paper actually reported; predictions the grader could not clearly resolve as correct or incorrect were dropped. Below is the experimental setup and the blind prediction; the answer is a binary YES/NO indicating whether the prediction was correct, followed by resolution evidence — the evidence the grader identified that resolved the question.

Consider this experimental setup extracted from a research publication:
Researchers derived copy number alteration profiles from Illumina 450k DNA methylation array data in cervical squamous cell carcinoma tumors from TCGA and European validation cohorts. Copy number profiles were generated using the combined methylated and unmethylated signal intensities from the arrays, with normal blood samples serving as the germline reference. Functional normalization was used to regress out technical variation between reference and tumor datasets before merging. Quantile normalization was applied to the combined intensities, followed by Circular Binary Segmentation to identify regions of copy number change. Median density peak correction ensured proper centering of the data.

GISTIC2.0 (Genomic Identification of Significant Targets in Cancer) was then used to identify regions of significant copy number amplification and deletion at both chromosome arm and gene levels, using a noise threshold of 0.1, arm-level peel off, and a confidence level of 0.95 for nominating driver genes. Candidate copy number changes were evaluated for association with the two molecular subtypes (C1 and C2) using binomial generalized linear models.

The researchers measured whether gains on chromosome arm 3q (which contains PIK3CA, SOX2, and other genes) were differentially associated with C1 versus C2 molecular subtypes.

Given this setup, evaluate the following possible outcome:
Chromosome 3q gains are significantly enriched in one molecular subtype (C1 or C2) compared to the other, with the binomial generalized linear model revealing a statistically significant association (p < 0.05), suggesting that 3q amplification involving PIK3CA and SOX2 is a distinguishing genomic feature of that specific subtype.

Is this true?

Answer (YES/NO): NO